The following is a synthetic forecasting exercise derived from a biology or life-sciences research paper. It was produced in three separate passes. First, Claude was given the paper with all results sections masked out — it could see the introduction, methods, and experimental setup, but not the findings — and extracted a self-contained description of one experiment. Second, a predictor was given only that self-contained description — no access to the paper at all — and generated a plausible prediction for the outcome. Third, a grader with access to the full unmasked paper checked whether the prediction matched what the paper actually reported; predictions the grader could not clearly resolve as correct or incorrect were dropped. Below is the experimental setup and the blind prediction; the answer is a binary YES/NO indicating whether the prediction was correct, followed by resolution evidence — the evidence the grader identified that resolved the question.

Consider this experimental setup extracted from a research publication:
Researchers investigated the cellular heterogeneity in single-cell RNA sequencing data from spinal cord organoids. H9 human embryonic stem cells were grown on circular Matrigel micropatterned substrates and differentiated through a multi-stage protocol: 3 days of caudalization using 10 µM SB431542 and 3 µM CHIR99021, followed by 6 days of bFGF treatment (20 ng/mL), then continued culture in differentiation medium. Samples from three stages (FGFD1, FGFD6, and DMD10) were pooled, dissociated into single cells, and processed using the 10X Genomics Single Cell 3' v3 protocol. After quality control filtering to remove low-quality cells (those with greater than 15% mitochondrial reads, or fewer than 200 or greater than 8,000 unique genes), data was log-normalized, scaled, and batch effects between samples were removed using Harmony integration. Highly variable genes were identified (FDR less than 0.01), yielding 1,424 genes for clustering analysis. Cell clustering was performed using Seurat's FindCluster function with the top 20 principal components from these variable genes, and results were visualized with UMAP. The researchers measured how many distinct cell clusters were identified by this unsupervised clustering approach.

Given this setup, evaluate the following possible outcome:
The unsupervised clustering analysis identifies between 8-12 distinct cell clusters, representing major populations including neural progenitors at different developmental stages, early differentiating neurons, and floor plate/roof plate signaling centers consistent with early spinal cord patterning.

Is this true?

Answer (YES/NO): NO